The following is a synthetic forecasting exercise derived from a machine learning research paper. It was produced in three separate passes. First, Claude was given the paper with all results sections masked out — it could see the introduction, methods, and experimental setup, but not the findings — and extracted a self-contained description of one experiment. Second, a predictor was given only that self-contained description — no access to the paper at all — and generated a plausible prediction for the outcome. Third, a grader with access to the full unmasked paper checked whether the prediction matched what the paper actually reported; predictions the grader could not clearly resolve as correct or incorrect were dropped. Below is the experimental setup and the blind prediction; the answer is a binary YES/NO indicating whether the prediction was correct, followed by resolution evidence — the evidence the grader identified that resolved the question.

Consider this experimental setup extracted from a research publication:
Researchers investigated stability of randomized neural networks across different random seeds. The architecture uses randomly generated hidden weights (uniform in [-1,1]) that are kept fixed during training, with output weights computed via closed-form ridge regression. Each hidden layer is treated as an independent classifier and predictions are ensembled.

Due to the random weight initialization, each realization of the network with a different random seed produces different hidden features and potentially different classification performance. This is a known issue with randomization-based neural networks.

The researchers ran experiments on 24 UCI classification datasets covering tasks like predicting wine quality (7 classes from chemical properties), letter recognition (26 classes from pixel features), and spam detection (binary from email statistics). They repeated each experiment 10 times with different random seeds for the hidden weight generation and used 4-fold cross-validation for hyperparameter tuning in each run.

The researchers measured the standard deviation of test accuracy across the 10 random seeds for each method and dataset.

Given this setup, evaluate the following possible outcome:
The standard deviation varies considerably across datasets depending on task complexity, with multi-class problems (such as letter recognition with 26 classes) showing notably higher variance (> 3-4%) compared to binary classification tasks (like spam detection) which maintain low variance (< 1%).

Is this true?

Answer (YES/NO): NO